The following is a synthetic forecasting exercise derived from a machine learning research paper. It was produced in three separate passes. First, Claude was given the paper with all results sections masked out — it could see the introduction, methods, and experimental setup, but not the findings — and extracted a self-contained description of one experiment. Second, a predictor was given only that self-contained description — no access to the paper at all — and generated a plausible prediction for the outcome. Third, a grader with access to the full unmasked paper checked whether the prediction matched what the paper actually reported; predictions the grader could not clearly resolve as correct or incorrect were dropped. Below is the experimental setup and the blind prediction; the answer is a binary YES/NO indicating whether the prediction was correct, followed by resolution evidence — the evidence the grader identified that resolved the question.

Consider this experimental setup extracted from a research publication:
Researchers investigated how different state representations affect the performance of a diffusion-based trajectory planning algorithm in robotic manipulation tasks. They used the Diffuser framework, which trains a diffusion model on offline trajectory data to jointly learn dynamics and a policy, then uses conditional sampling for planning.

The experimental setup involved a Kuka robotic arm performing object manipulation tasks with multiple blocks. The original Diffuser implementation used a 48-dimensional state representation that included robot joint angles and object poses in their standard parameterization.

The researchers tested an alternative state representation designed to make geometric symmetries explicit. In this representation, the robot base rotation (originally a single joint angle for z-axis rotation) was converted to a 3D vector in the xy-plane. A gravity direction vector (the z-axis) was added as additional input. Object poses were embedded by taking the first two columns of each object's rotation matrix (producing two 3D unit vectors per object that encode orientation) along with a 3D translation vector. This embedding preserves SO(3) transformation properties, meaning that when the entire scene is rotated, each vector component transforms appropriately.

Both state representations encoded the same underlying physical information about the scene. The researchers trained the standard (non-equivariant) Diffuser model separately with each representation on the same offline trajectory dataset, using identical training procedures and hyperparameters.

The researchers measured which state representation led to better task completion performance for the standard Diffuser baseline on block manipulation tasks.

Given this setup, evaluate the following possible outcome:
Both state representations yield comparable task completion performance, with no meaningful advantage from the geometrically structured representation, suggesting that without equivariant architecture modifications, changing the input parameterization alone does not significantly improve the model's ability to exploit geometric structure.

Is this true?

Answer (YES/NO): NO